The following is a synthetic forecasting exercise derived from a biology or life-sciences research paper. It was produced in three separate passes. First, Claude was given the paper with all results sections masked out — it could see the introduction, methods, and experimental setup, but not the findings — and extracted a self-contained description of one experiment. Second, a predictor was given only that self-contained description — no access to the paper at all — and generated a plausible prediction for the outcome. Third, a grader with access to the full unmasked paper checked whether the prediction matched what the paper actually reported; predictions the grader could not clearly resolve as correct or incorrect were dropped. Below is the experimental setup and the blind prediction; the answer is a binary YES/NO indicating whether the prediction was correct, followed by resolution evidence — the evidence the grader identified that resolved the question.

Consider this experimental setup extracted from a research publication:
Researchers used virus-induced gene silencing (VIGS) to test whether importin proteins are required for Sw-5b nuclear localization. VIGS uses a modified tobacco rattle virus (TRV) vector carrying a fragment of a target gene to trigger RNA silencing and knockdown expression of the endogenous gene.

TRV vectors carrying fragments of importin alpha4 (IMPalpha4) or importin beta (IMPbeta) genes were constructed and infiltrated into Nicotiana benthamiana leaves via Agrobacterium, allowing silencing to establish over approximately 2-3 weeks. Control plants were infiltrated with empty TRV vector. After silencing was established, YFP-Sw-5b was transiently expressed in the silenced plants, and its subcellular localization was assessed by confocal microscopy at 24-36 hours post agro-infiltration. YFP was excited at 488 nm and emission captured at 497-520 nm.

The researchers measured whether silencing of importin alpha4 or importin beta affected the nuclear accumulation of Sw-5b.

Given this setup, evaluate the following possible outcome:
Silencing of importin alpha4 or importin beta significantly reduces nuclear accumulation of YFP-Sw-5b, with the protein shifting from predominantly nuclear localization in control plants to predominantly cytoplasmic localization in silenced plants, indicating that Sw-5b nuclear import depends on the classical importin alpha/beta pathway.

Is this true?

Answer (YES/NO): NO